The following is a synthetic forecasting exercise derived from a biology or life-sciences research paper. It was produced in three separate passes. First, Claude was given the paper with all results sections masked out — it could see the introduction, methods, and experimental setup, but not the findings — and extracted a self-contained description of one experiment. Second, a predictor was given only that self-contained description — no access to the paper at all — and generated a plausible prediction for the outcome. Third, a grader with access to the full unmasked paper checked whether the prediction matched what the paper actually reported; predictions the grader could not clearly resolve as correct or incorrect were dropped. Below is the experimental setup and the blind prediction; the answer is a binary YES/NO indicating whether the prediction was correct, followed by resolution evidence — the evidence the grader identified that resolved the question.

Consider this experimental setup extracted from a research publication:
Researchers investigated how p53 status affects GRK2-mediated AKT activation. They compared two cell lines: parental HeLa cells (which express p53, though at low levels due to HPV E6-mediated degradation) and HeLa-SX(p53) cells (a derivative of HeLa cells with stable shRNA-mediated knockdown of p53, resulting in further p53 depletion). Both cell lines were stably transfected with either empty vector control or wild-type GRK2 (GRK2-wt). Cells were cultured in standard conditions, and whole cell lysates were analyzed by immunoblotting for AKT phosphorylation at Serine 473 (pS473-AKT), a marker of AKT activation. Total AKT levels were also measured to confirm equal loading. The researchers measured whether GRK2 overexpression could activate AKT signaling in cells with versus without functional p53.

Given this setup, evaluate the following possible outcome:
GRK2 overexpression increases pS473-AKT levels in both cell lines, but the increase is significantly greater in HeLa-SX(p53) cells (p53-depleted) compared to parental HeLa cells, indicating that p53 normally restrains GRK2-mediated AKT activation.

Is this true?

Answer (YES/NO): NO